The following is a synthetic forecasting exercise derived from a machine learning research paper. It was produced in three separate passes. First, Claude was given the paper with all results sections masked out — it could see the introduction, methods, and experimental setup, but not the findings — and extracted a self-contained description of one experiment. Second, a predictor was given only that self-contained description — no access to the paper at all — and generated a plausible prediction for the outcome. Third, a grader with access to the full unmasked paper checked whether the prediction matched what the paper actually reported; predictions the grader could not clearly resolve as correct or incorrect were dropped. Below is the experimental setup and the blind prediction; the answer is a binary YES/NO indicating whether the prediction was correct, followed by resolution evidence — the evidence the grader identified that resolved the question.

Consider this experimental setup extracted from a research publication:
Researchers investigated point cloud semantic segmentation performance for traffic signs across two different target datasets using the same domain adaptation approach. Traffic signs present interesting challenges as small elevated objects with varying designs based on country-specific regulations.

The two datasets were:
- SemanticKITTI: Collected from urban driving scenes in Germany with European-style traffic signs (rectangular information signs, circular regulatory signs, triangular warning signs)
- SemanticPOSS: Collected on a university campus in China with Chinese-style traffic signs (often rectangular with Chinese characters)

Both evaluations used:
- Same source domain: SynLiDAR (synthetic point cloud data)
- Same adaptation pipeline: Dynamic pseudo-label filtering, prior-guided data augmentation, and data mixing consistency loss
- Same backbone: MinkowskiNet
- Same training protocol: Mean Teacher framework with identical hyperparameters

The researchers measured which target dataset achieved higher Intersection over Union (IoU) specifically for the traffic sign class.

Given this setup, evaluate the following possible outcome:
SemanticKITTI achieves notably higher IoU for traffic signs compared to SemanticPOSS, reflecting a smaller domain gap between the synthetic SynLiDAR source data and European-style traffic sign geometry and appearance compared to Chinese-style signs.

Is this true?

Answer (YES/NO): NO